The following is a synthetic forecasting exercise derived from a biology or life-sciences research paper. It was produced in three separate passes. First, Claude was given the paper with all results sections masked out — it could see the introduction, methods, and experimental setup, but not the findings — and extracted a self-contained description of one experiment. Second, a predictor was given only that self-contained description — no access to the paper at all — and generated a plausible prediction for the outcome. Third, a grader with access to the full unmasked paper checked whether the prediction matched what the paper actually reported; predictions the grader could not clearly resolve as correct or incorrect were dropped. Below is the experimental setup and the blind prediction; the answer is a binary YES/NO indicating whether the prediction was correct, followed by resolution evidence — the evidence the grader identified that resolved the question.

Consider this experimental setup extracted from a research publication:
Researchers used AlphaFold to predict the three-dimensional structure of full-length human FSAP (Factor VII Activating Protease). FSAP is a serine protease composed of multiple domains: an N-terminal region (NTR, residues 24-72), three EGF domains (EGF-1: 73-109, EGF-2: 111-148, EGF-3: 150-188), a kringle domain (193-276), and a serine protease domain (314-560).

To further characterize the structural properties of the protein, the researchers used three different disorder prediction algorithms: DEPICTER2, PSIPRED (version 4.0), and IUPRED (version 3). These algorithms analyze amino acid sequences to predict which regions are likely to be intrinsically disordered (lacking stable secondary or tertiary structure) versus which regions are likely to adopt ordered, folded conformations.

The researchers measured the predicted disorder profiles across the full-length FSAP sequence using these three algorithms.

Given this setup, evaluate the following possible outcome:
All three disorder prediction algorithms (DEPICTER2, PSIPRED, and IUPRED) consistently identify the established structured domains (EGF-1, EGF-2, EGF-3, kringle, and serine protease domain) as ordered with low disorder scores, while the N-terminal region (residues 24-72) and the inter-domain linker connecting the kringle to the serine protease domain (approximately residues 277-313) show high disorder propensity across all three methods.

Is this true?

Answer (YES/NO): NO